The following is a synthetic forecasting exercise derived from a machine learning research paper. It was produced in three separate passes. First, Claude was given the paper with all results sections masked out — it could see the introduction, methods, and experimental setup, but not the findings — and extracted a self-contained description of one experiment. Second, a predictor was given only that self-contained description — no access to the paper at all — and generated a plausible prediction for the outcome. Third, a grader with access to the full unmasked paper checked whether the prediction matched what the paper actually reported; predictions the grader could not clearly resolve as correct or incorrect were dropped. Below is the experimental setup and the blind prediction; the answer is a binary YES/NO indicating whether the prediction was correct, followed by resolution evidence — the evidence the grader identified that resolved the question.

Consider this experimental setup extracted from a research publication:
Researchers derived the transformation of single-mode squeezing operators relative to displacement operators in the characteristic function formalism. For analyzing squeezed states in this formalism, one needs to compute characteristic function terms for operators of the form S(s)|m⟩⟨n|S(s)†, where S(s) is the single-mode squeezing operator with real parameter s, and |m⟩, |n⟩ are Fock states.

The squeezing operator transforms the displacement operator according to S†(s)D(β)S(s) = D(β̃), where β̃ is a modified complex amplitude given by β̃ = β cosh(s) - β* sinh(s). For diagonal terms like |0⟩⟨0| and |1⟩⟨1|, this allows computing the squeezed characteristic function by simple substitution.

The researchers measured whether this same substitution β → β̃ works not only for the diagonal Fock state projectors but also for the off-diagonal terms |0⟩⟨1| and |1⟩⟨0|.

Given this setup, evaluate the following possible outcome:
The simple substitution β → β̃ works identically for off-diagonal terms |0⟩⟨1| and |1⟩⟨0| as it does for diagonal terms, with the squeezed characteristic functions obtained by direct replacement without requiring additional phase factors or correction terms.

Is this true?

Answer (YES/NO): YES